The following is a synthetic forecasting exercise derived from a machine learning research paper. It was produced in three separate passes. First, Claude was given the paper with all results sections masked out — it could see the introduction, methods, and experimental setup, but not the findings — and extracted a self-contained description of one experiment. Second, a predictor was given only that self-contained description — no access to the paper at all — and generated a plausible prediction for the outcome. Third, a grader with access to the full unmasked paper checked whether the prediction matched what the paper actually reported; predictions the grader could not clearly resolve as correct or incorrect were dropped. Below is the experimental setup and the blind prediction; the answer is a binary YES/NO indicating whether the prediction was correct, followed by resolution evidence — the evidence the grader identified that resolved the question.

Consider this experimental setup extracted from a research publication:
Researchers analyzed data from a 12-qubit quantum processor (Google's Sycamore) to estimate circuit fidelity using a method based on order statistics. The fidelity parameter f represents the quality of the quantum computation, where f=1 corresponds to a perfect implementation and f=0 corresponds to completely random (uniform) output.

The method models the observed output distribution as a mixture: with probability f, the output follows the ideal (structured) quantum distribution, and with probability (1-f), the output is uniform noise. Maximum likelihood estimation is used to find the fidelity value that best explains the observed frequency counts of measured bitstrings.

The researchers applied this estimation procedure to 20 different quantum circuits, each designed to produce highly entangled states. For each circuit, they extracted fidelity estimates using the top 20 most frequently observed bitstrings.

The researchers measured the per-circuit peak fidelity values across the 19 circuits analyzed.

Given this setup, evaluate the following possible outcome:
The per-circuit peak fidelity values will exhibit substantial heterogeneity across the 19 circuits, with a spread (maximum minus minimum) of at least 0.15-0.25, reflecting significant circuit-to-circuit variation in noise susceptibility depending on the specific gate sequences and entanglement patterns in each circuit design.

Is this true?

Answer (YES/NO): NO